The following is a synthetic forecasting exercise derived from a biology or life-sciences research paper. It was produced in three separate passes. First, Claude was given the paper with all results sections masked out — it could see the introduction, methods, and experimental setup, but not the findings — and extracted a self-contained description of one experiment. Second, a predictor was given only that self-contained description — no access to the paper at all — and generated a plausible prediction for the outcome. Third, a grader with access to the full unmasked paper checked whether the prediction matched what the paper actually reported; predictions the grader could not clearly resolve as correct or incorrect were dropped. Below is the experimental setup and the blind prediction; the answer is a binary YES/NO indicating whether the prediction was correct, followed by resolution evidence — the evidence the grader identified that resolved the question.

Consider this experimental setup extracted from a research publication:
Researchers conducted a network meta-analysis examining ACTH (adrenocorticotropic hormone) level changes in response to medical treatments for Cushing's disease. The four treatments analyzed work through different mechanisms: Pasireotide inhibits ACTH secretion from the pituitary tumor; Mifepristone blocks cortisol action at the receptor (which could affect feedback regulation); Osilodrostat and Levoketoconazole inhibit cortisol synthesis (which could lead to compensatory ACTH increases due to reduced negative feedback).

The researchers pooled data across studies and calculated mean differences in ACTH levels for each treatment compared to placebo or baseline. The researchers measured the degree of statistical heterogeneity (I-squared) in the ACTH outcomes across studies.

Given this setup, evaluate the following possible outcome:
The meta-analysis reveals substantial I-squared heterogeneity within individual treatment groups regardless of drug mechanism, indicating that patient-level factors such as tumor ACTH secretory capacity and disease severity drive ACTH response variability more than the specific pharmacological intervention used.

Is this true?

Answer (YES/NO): NO